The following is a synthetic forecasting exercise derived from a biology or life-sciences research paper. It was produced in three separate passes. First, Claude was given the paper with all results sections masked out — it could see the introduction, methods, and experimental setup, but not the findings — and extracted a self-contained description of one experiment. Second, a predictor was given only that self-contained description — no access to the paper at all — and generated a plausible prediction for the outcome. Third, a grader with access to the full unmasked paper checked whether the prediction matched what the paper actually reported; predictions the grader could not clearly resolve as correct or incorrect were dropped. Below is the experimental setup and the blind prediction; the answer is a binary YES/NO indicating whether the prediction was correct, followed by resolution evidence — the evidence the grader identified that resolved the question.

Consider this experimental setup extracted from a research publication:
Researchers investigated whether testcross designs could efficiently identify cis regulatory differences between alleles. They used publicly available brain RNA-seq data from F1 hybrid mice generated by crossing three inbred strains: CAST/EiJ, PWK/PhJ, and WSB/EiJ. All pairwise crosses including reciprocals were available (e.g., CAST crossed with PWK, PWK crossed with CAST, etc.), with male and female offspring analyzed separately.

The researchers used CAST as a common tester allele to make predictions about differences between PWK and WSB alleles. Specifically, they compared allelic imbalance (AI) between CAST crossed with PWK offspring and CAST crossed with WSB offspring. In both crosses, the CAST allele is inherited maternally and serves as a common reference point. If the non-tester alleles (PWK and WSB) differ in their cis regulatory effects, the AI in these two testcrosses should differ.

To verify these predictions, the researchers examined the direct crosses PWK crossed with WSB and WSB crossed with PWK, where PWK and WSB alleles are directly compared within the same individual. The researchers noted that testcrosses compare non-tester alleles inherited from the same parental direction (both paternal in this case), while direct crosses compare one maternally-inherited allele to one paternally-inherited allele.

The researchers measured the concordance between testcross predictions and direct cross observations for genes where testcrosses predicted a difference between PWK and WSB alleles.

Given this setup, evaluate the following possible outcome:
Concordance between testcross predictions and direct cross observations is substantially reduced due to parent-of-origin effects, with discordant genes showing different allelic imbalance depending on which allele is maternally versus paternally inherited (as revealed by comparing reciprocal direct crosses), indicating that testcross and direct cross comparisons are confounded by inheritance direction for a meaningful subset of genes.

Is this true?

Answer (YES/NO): NO